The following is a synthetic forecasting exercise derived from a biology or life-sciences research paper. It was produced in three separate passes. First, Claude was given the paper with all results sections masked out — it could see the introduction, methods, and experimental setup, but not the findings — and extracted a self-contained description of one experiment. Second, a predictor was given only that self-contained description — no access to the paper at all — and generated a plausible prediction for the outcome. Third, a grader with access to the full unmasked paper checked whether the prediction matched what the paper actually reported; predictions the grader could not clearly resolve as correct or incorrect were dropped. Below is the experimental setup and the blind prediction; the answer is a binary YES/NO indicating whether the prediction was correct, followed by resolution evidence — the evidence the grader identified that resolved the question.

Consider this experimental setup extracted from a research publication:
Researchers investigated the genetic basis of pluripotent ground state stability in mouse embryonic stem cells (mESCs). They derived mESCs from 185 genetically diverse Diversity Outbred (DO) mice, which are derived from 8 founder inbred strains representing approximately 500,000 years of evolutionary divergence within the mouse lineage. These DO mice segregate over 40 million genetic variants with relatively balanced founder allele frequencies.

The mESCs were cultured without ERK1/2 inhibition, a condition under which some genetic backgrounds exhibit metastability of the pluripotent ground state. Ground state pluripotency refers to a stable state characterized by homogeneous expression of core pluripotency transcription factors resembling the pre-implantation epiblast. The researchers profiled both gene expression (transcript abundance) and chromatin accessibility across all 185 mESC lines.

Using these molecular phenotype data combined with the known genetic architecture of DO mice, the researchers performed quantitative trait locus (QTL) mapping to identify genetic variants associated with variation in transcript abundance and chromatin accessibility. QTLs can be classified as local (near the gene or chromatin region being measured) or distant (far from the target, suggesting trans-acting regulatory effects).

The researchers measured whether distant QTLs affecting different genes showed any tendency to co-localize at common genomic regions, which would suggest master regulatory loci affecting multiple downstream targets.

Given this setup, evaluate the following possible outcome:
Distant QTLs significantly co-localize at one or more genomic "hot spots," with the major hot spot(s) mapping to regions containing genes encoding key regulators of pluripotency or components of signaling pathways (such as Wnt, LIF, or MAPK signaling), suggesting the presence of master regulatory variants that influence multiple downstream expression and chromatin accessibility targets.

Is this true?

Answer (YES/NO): YES